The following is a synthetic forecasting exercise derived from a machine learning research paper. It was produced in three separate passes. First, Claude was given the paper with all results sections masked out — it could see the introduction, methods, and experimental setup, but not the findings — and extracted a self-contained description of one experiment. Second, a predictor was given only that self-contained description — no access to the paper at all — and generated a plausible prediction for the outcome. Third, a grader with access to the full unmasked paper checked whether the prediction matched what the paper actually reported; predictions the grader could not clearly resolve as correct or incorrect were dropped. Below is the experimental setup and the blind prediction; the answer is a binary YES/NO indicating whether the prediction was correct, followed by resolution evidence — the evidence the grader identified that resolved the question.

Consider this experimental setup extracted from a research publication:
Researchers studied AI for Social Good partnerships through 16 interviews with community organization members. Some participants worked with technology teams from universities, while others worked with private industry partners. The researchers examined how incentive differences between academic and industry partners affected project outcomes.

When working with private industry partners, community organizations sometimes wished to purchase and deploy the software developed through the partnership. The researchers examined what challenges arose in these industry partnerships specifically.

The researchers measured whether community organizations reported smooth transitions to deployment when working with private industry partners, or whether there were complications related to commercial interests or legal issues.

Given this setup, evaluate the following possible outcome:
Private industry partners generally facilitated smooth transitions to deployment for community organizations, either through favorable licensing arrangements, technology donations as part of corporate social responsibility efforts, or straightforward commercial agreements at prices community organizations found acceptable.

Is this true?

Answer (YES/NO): NO